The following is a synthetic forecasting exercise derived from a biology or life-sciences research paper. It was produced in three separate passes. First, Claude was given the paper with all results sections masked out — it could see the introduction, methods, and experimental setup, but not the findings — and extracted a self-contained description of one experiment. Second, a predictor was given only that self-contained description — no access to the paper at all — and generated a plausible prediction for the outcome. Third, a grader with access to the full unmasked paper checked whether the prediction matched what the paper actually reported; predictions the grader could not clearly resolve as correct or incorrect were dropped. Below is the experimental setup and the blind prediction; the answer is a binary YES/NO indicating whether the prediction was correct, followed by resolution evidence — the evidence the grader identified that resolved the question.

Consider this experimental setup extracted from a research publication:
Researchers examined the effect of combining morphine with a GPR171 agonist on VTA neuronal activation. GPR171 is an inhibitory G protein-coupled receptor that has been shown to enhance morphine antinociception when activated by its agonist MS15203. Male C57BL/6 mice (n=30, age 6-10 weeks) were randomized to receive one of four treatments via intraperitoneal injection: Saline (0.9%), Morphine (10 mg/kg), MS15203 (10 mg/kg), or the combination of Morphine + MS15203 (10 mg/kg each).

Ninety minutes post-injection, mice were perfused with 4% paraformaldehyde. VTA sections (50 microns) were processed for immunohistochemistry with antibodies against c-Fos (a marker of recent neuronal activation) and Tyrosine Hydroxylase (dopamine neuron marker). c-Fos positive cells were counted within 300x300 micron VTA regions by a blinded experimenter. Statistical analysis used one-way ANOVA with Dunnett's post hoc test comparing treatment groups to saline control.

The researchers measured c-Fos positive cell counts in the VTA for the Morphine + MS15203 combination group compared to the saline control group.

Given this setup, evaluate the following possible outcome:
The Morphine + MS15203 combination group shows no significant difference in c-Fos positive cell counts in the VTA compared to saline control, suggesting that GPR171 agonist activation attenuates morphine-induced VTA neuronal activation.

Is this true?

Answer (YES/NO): NO